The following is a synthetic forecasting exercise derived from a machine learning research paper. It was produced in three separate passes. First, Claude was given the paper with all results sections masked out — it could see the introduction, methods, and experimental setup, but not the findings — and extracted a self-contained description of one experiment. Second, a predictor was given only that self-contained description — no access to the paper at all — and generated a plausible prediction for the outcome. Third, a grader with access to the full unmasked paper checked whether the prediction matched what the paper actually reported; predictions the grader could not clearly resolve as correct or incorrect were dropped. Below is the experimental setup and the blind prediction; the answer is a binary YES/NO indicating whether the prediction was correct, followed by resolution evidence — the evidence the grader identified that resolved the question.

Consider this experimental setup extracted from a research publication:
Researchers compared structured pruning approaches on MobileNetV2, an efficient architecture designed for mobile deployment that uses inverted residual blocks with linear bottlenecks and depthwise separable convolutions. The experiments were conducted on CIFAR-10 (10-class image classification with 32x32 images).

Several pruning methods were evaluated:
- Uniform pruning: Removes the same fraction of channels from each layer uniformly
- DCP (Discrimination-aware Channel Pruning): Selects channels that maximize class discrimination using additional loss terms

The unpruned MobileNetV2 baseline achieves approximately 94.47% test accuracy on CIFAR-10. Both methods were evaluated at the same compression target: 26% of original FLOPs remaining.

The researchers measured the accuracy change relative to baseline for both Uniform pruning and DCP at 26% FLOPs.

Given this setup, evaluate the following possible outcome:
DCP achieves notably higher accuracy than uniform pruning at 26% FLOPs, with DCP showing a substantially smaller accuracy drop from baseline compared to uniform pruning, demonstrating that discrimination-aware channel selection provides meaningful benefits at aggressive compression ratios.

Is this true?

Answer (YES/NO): NO